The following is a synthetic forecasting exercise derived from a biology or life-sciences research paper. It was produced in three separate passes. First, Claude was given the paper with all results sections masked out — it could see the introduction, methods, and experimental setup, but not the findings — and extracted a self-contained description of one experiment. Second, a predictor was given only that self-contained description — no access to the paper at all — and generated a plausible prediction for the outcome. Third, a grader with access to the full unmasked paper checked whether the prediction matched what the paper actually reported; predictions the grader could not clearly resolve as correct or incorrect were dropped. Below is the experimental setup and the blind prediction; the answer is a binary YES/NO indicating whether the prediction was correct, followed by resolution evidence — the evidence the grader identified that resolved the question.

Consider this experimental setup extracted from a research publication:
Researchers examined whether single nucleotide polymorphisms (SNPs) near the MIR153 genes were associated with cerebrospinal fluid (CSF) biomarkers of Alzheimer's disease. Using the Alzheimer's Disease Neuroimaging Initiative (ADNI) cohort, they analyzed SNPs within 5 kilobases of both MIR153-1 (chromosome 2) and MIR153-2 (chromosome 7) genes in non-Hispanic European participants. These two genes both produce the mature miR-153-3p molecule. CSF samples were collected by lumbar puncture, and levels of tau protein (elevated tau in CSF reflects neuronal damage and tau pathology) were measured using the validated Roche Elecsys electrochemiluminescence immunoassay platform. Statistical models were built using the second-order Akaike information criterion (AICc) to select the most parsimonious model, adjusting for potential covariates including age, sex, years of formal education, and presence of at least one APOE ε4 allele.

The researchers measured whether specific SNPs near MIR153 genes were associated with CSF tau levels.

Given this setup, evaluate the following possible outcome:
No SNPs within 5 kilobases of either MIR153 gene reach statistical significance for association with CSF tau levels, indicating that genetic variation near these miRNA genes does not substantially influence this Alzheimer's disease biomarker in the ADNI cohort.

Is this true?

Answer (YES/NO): NO